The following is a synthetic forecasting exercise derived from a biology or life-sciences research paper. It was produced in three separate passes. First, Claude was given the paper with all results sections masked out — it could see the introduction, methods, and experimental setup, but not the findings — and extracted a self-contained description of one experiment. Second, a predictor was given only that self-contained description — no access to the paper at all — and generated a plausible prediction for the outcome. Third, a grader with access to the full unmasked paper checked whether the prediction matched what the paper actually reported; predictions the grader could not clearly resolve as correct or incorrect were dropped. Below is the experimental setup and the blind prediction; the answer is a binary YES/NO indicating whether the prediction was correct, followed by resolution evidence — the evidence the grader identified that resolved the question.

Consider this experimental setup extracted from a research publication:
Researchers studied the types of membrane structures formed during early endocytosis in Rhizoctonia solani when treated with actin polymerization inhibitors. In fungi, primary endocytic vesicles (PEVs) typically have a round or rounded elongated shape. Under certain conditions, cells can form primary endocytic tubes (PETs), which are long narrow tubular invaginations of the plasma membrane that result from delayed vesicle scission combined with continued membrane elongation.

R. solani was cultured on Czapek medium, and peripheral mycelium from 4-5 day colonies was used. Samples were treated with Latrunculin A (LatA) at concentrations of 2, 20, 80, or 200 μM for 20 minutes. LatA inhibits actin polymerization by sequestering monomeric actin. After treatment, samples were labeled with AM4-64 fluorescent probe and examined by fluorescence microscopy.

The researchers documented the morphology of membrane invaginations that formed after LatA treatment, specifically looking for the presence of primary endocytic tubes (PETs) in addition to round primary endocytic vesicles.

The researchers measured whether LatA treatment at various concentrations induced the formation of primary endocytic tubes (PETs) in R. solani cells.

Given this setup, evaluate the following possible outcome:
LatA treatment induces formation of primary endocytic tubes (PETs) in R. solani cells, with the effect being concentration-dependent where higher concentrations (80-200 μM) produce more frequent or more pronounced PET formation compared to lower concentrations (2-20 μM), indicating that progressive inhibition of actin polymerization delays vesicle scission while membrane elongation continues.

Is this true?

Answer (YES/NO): NO